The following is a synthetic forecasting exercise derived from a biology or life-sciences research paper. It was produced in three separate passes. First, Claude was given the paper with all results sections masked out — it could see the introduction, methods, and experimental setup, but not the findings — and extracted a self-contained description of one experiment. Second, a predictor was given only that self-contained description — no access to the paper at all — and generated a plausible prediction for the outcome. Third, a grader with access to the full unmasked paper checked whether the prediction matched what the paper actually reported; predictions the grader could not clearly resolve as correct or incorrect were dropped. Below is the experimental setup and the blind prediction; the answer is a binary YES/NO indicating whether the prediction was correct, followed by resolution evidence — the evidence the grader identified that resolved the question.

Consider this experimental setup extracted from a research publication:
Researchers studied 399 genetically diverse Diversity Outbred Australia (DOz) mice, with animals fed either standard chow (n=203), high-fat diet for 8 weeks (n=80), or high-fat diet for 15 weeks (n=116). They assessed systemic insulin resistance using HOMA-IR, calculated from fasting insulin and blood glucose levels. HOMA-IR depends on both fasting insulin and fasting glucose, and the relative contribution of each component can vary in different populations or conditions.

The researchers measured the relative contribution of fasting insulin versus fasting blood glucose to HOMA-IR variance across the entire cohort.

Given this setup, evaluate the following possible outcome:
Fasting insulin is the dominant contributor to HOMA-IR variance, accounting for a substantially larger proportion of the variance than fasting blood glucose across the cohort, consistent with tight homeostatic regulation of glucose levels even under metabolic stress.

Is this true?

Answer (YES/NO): YES